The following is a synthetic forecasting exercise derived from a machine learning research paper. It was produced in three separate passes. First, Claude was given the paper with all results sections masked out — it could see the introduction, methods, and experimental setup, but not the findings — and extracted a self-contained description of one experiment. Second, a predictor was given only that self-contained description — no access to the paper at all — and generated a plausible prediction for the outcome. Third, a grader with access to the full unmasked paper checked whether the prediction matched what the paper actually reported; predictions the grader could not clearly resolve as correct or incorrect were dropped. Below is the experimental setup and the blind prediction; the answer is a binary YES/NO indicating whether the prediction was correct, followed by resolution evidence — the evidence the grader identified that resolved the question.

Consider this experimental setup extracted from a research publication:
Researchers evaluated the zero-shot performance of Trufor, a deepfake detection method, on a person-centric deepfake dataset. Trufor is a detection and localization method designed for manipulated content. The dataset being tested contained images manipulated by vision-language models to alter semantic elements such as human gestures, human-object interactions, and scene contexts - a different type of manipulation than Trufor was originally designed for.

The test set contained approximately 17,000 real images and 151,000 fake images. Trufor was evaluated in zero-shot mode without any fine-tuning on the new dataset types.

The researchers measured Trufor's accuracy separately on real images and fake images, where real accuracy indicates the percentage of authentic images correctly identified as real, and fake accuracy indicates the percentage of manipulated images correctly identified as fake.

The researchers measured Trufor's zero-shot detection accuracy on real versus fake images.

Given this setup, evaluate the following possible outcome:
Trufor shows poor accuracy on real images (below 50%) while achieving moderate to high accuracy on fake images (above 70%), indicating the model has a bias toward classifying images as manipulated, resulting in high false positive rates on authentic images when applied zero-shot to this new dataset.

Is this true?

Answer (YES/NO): NO